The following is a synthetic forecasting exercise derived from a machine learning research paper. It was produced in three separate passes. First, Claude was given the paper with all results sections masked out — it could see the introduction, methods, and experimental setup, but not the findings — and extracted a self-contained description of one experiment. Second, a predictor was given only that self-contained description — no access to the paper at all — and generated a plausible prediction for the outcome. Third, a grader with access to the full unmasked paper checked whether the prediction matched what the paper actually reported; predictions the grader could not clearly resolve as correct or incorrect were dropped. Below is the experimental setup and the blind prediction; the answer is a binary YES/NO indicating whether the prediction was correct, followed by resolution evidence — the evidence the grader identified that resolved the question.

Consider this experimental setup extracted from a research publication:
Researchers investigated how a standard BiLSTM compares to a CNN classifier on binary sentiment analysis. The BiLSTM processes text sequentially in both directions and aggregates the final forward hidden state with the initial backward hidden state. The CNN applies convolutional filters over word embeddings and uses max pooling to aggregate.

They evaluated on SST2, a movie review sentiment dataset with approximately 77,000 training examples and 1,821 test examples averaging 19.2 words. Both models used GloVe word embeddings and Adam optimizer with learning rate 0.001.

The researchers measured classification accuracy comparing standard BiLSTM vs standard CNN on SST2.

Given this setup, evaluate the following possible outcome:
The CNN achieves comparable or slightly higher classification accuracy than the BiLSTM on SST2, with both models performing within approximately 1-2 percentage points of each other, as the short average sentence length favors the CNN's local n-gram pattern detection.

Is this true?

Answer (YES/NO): NO